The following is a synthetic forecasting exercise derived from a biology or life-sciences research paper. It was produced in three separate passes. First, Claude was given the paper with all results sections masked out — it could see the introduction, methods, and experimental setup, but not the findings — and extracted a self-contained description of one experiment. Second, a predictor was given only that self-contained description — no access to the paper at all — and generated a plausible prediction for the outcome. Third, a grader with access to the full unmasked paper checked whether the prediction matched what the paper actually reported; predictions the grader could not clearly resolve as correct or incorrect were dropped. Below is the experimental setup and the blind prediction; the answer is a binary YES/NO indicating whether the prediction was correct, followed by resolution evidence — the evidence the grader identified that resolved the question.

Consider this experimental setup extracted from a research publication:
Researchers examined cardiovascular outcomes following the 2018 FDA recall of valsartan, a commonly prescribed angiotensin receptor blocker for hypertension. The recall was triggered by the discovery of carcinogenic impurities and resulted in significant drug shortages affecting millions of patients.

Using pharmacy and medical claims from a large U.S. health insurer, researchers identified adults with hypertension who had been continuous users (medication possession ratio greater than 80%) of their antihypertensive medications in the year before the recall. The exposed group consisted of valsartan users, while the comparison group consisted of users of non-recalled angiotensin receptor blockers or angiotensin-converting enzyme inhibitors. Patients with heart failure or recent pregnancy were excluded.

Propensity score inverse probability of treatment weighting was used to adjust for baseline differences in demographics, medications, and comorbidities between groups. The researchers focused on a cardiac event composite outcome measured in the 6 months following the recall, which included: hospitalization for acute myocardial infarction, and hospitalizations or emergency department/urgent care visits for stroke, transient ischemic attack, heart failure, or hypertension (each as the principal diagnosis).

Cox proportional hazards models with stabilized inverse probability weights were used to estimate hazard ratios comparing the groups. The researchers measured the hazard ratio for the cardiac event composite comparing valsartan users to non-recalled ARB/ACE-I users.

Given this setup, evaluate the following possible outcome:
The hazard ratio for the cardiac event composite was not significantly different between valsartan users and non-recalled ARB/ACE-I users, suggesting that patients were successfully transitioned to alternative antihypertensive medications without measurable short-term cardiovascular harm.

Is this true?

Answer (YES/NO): NO